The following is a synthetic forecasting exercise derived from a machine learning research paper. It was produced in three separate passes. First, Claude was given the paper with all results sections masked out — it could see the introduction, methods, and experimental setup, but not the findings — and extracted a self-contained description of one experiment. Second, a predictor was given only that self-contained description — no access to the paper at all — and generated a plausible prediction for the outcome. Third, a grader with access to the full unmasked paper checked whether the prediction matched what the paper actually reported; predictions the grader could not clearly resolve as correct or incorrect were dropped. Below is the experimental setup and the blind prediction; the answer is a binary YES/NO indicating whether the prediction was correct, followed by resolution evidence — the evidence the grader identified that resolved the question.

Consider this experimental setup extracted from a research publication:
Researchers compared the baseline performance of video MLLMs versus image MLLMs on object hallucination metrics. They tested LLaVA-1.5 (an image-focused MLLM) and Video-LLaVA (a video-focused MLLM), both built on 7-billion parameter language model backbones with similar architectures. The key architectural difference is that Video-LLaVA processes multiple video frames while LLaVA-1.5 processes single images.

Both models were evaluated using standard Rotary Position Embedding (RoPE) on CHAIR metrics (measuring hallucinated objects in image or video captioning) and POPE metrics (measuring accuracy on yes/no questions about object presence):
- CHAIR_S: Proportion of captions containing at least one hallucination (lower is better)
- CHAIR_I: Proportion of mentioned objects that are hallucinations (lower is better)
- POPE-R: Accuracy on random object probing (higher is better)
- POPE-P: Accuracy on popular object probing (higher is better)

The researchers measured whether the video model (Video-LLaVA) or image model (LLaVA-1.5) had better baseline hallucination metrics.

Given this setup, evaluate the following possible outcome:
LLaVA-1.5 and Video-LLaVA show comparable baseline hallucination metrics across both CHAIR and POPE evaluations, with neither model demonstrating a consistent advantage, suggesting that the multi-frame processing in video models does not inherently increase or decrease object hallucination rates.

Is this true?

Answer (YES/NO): NO